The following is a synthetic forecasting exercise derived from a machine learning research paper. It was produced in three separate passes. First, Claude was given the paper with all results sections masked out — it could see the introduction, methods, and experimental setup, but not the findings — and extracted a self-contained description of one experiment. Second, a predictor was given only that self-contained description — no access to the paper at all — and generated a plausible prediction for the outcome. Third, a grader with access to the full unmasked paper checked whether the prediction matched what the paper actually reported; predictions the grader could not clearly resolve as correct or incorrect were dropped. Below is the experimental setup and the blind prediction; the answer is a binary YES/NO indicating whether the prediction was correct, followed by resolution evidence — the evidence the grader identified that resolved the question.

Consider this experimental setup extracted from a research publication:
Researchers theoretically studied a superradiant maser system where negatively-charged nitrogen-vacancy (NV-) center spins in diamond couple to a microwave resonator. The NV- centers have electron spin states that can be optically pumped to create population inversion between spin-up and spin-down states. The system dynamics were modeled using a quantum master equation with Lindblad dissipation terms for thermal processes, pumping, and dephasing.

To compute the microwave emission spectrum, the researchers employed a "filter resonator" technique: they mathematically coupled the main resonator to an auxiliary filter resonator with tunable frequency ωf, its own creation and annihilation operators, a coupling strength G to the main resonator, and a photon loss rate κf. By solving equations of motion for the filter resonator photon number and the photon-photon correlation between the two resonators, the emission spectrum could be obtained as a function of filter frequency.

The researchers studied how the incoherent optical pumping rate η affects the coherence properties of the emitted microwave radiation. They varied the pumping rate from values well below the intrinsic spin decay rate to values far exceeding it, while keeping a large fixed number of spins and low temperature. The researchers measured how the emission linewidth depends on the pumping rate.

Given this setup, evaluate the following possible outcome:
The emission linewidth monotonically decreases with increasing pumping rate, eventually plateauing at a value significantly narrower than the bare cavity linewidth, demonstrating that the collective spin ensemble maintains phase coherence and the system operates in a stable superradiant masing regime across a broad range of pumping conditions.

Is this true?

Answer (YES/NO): YES